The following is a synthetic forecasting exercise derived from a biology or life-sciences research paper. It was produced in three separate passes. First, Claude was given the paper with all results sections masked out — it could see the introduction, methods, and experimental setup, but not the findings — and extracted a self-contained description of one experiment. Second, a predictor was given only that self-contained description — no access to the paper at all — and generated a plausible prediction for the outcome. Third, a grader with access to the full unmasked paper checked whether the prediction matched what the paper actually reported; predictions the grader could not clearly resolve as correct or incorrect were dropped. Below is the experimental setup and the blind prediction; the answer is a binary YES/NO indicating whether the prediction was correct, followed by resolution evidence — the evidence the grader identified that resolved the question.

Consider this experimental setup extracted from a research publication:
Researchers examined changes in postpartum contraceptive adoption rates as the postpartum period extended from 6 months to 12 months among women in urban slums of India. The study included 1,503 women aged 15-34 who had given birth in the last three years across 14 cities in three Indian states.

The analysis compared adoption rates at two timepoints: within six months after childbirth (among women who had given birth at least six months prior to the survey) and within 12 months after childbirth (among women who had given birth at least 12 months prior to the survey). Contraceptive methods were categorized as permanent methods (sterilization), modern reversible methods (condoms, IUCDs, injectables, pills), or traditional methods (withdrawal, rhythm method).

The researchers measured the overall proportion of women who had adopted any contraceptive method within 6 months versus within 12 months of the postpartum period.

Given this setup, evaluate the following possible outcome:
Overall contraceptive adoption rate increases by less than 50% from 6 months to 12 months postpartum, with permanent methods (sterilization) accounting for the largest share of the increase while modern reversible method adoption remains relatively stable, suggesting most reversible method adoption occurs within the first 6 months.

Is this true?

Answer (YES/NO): NO